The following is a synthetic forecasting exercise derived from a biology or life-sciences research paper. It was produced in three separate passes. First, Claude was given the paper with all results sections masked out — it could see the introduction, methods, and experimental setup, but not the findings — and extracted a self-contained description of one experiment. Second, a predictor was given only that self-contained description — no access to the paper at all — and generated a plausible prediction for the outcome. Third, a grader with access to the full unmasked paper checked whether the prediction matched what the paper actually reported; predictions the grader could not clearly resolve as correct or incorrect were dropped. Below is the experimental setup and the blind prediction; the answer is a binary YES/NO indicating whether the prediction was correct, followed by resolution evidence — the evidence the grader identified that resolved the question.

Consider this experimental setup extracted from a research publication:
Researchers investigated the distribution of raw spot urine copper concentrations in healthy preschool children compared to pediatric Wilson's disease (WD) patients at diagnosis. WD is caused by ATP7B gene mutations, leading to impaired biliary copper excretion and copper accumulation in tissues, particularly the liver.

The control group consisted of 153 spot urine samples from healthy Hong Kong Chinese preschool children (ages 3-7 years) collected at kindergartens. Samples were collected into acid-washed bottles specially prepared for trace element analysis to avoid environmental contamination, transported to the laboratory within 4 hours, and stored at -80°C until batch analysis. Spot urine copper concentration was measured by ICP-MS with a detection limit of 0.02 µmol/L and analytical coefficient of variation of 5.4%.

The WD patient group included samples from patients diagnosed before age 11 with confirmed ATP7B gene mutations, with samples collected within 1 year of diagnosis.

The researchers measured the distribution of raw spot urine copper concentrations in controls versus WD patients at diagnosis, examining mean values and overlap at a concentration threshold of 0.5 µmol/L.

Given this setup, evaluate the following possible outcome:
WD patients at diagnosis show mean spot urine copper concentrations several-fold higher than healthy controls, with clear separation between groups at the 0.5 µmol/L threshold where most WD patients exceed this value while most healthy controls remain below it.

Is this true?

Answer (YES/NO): YES